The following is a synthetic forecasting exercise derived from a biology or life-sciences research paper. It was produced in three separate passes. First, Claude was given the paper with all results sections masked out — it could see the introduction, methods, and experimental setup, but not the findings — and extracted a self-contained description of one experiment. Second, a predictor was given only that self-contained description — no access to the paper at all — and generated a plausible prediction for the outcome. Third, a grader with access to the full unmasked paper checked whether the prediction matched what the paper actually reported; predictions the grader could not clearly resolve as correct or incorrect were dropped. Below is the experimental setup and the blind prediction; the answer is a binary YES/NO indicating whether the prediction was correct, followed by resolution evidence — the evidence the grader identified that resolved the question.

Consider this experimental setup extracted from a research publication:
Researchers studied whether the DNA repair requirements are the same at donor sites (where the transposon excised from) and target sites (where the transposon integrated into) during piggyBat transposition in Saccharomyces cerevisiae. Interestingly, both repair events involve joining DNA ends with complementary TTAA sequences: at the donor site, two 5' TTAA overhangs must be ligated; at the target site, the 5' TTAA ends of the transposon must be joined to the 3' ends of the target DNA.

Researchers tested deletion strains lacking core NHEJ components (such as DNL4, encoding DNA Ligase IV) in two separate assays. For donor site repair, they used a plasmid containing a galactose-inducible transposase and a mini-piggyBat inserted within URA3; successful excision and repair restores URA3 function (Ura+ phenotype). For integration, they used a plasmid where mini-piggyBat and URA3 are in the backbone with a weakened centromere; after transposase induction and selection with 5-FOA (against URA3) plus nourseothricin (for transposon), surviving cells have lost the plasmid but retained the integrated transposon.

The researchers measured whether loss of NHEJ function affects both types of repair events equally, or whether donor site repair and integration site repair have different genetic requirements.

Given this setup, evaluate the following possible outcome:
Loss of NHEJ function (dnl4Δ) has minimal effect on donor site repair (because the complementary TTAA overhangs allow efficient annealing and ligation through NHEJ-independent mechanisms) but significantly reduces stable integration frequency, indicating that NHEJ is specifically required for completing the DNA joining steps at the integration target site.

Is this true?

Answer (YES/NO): NO